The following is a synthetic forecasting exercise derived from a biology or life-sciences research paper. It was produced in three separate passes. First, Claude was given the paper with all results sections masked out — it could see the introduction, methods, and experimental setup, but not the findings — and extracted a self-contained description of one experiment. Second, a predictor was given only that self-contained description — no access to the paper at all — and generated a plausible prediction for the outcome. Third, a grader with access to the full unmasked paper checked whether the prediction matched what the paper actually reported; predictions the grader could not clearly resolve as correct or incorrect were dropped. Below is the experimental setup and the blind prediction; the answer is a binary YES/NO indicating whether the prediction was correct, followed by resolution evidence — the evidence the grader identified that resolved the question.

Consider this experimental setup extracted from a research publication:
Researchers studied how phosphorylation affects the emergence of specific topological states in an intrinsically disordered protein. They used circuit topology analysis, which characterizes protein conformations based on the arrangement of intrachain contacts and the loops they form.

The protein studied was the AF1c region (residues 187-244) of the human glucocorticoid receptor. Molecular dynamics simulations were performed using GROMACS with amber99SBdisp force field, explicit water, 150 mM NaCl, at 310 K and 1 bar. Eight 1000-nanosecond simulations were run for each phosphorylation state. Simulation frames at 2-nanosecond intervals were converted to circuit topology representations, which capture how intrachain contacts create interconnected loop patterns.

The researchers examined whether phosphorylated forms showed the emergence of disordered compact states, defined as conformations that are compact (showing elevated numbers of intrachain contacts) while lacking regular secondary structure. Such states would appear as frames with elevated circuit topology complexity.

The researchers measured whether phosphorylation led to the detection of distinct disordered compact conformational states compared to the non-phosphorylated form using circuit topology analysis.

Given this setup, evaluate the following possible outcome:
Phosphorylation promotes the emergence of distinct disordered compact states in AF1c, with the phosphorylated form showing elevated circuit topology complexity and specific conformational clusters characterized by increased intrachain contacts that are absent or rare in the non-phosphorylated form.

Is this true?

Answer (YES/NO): NO